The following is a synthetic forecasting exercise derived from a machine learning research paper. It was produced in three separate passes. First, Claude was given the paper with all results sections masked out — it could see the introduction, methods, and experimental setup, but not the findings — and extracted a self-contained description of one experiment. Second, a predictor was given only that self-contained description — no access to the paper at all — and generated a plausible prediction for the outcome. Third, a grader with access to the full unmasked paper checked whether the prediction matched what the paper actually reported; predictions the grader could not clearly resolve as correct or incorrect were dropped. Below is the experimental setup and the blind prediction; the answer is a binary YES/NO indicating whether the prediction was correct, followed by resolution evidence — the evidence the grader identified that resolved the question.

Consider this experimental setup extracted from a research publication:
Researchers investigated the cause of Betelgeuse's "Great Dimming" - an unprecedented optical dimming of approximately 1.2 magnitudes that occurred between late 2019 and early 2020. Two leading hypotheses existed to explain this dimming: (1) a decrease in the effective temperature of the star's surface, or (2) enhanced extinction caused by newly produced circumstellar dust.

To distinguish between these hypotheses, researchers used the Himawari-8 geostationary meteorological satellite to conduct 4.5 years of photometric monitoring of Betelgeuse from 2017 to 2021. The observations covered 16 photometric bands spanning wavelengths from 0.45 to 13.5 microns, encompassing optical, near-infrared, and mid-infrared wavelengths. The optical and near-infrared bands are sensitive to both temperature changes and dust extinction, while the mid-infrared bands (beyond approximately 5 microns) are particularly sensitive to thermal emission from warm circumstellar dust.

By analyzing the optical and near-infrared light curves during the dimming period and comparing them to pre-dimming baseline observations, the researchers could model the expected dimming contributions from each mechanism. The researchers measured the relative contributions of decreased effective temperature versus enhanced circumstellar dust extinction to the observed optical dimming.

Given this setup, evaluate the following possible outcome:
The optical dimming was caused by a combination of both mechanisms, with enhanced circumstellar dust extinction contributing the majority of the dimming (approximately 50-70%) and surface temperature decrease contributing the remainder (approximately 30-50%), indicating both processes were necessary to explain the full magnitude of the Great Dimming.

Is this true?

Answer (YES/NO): NO